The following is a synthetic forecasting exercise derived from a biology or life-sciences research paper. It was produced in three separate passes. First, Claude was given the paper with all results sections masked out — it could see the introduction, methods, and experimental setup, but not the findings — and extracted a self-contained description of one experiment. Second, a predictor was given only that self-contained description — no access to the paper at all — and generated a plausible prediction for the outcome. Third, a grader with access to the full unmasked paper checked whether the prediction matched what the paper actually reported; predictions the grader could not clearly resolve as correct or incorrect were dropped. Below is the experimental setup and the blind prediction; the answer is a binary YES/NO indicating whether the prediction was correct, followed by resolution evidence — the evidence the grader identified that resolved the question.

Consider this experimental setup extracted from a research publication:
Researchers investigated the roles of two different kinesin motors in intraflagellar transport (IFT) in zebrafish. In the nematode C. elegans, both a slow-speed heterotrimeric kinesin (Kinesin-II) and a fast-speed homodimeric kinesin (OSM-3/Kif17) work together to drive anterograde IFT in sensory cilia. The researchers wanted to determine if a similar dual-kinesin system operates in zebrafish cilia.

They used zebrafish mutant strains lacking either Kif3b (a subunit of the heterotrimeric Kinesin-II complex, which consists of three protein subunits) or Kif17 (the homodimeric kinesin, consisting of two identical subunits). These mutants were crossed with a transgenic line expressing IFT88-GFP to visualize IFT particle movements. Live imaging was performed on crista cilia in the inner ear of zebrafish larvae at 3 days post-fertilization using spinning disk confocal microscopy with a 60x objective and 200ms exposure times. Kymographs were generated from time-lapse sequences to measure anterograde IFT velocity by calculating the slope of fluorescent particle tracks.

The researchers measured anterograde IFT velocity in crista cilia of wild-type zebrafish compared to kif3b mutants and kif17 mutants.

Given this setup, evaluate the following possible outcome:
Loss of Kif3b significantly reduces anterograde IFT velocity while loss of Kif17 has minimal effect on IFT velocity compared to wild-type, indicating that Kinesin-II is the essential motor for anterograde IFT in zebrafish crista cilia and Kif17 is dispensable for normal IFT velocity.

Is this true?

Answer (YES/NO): NO